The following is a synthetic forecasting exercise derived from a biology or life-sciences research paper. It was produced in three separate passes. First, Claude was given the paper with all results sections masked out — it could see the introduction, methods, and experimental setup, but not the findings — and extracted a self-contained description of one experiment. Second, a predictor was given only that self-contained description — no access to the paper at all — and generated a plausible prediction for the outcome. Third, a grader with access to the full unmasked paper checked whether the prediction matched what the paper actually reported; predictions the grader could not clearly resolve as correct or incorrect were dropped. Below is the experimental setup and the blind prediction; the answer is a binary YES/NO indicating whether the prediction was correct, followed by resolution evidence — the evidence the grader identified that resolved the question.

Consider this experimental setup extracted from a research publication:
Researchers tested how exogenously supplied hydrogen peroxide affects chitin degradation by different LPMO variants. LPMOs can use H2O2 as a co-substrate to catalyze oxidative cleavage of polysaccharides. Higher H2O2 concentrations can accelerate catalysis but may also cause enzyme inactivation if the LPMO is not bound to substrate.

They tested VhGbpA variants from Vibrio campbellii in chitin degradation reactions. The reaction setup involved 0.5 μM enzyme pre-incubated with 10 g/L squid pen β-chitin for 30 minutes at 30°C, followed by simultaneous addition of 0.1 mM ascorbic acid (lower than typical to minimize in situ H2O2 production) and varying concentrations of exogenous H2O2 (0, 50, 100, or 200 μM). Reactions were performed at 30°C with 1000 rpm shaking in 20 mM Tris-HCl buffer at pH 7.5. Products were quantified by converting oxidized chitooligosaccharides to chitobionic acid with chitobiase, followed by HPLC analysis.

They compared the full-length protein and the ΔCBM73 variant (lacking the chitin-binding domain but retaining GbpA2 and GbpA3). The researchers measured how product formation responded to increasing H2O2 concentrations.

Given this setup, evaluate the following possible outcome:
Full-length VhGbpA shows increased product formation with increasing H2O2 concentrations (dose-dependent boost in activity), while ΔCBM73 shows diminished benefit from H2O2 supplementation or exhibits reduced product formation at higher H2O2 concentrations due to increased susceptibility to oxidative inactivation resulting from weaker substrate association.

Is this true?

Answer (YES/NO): YES